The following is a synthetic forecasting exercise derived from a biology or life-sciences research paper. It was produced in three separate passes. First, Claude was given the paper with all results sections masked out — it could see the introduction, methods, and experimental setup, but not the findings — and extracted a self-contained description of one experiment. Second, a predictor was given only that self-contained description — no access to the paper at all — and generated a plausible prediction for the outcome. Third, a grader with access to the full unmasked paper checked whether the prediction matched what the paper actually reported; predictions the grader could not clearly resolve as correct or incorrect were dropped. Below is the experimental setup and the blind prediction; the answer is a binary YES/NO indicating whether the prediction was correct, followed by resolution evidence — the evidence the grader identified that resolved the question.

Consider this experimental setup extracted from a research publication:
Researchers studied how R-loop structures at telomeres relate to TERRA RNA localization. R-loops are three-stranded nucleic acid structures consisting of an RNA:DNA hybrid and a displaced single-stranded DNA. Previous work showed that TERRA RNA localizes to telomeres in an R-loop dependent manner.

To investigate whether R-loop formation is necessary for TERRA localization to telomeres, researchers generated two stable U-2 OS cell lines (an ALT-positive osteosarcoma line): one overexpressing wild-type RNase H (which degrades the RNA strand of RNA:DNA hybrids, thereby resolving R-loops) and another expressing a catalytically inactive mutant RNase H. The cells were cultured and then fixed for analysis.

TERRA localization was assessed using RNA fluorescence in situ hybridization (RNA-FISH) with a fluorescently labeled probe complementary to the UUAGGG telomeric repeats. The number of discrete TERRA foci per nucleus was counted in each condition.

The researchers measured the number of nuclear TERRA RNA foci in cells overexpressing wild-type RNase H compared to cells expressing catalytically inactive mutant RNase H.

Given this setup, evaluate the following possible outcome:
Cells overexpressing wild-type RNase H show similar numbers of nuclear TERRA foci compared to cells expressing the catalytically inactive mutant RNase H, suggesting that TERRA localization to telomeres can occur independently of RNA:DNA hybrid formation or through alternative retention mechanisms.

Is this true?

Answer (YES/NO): NO